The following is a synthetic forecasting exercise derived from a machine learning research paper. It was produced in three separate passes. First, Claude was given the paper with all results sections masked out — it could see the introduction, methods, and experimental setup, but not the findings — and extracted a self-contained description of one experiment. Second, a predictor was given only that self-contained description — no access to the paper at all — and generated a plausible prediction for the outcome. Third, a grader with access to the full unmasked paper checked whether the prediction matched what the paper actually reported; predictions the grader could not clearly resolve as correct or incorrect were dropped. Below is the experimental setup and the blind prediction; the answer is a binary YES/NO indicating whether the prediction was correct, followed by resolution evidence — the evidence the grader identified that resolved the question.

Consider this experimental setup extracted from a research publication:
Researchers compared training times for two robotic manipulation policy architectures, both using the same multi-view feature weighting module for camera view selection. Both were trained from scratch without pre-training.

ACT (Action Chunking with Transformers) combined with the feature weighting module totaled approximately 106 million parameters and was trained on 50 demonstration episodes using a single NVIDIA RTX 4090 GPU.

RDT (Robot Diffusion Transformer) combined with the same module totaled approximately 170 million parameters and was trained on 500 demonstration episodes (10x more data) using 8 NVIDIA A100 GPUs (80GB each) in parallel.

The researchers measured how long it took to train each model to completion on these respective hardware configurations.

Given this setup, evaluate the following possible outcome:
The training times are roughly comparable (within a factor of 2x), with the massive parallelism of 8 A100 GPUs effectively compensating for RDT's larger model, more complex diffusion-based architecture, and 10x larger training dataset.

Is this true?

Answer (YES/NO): YES